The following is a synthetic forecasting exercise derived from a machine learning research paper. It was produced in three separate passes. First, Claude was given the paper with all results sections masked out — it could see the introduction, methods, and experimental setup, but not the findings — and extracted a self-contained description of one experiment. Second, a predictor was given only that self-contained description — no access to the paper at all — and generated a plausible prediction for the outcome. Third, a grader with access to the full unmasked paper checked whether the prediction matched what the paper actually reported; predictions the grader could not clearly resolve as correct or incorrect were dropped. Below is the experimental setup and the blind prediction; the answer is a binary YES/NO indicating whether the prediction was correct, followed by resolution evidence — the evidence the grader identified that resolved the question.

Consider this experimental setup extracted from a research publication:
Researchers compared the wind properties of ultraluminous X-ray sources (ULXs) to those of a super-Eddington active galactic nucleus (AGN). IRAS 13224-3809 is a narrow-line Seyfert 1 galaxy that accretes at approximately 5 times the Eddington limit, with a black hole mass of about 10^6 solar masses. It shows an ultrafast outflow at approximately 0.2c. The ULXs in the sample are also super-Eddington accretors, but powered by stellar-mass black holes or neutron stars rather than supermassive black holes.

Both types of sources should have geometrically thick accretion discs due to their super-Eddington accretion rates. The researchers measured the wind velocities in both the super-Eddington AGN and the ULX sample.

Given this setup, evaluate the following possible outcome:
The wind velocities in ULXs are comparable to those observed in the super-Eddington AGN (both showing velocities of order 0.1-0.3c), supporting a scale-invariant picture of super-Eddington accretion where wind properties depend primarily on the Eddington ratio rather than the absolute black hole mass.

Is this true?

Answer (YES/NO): YES